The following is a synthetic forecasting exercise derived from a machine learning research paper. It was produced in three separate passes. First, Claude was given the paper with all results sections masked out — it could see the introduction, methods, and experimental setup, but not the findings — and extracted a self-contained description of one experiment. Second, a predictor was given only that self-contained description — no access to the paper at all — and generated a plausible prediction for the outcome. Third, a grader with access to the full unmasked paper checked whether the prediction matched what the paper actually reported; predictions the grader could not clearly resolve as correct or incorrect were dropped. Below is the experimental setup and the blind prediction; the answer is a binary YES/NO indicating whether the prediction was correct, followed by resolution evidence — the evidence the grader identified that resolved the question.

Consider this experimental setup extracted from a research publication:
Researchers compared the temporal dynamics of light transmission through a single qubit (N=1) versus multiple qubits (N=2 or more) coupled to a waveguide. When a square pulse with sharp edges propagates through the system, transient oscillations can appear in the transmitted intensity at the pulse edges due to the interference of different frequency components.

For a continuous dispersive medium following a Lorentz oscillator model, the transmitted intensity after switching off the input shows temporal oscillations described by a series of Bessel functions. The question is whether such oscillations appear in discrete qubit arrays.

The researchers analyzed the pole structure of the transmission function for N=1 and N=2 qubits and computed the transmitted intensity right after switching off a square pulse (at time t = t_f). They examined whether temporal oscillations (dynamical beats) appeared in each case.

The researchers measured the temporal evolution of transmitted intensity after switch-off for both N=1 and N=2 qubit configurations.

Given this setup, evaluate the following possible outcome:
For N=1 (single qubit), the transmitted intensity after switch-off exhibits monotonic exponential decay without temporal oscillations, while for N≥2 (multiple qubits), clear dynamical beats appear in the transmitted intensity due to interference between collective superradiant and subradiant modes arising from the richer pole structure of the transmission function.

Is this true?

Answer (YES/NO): YES